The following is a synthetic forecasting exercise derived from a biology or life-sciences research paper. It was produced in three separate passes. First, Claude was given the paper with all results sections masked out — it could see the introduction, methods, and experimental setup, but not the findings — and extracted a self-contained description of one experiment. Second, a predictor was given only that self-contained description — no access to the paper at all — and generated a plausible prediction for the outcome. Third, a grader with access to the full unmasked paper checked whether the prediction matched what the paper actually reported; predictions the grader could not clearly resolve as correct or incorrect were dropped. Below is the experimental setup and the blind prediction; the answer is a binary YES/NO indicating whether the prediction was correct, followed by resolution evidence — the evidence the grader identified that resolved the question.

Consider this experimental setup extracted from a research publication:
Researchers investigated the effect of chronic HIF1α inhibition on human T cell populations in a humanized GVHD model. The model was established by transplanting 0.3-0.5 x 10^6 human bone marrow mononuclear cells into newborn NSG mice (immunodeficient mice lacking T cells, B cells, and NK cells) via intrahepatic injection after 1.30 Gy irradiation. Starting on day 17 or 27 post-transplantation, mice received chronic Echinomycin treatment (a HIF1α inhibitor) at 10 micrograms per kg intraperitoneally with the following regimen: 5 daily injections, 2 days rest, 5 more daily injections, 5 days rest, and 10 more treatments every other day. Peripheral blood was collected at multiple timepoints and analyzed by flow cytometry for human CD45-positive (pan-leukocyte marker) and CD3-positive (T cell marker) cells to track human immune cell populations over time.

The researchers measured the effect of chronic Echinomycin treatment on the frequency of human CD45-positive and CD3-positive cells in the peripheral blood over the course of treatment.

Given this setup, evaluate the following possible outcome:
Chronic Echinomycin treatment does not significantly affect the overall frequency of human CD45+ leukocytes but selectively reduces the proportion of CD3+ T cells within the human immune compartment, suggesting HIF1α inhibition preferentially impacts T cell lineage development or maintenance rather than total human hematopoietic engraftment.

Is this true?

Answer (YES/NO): NO